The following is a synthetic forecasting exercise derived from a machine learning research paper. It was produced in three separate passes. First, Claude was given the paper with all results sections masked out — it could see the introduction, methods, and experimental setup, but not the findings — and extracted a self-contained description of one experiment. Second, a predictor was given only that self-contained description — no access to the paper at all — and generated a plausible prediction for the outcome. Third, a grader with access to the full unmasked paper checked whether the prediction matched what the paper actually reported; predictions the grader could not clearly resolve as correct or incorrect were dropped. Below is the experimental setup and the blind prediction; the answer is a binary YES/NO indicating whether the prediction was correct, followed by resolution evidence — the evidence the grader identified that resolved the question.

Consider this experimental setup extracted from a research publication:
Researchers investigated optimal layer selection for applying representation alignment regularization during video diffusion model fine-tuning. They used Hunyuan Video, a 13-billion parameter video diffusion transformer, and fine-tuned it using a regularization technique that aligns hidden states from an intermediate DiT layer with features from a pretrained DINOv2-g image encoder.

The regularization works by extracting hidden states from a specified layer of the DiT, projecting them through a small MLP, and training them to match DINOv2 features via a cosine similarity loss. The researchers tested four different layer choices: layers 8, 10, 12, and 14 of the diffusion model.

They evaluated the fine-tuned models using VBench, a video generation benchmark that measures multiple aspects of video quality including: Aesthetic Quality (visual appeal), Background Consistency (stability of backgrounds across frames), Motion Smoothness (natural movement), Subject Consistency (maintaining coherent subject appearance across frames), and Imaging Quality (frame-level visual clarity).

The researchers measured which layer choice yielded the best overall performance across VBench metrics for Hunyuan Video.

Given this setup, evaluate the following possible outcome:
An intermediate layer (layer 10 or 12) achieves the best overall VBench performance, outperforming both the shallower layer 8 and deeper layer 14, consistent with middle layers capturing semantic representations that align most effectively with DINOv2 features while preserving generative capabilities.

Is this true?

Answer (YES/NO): YES